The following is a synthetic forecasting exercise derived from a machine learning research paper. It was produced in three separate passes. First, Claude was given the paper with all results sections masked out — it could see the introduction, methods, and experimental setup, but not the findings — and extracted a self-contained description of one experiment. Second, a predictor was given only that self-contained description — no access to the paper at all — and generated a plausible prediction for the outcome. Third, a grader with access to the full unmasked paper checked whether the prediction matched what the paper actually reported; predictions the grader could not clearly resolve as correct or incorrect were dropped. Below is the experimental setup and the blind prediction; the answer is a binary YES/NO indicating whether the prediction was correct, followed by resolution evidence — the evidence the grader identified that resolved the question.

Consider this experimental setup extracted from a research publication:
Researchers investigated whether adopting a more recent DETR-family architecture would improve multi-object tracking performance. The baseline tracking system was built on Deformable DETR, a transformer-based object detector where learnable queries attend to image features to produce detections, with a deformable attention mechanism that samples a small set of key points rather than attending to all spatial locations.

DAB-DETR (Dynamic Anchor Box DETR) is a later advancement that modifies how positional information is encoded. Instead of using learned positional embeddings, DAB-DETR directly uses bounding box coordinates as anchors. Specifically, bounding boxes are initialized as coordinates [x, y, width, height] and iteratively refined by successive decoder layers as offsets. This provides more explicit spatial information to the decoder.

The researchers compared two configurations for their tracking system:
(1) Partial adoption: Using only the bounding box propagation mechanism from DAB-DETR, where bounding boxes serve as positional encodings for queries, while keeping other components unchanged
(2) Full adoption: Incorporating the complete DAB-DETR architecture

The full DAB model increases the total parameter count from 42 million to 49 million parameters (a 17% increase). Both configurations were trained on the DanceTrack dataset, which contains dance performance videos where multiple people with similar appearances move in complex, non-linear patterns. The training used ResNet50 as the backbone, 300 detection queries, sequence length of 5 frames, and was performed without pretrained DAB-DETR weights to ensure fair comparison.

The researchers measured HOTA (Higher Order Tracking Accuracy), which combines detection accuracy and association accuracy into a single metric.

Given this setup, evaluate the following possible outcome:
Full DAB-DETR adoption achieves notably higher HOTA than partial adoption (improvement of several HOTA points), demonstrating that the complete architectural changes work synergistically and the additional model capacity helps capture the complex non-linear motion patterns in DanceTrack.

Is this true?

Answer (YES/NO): NO